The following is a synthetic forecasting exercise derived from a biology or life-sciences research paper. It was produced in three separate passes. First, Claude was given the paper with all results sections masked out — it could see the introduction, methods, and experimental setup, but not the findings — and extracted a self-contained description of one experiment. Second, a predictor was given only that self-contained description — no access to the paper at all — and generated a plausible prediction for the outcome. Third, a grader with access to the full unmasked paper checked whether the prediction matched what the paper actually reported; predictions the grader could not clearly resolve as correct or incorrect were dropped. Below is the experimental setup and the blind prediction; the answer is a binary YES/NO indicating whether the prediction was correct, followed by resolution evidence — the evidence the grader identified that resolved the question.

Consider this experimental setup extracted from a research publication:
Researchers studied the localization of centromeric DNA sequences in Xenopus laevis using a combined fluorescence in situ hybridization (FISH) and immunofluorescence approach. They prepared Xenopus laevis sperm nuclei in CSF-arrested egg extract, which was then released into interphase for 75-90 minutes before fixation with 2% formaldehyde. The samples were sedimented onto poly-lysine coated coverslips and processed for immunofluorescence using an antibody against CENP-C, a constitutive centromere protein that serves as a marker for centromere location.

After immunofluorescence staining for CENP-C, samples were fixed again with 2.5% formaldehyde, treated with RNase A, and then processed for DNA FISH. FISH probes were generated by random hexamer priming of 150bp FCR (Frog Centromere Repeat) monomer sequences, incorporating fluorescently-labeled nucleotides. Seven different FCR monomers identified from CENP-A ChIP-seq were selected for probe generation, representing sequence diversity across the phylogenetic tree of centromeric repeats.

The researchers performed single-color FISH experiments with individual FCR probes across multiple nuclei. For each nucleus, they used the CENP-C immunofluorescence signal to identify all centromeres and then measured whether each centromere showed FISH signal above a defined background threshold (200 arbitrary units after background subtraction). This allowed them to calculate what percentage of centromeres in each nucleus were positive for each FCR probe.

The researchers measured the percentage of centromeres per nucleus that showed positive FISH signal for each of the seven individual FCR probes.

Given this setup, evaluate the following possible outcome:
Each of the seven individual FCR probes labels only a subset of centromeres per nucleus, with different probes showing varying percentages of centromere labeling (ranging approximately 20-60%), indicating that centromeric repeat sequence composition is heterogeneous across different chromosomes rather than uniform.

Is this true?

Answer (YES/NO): YES